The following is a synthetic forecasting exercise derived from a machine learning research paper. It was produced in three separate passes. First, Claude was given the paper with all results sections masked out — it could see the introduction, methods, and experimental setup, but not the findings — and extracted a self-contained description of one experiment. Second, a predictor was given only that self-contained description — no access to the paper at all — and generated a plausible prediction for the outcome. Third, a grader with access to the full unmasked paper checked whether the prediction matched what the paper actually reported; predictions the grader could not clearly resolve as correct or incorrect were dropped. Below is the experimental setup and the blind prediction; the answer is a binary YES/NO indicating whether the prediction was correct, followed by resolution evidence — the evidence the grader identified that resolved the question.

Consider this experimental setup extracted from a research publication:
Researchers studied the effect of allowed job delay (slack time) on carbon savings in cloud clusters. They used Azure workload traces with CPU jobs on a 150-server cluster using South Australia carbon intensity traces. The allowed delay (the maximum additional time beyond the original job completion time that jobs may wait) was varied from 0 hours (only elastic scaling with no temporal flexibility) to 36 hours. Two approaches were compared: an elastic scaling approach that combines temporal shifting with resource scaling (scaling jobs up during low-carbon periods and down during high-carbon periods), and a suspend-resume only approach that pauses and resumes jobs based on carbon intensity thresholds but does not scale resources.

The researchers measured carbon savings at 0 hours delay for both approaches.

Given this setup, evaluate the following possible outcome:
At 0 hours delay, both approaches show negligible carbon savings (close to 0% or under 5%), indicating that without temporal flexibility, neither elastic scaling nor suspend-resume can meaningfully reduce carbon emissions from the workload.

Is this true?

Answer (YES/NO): NO